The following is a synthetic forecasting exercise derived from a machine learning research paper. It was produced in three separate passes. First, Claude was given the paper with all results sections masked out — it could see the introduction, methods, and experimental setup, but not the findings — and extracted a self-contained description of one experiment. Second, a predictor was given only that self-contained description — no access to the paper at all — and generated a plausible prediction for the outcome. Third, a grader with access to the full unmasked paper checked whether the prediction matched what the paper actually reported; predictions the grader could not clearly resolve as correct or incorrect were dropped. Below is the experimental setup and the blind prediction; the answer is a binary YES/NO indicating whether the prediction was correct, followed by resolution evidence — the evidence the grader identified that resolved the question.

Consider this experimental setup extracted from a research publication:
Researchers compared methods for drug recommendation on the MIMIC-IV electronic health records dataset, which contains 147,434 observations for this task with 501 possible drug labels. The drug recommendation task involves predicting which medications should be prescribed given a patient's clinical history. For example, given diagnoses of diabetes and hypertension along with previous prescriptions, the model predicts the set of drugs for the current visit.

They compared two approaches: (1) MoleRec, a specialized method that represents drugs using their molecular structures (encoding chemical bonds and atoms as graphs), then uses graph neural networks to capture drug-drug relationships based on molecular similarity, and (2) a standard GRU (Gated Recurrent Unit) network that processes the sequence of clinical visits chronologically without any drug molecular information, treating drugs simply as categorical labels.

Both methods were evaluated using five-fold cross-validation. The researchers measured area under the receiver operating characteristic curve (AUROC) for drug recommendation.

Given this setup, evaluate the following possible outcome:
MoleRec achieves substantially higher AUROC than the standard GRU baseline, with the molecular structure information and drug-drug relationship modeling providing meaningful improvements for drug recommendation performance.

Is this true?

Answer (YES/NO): NO